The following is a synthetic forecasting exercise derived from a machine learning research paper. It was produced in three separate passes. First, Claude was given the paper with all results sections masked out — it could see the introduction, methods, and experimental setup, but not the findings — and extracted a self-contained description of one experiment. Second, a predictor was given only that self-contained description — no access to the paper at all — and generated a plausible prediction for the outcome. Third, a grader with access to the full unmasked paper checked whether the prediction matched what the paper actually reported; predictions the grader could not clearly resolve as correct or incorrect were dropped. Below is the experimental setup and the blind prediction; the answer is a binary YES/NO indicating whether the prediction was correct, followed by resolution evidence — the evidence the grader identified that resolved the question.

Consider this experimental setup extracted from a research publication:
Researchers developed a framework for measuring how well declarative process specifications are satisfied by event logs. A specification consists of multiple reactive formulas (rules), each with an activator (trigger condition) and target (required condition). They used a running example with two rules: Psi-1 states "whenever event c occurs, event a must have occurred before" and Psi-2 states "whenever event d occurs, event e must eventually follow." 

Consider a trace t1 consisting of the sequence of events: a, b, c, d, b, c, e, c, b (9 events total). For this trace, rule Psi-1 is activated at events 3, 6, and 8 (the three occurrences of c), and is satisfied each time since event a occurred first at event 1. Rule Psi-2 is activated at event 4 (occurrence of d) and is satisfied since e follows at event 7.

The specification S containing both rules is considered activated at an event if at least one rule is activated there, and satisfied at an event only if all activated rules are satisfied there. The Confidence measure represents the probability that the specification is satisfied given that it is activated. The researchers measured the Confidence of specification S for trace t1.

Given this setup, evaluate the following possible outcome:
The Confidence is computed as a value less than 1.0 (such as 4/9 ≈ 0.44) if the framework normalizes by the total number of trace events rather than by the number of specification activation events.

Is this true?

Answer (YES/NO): NO